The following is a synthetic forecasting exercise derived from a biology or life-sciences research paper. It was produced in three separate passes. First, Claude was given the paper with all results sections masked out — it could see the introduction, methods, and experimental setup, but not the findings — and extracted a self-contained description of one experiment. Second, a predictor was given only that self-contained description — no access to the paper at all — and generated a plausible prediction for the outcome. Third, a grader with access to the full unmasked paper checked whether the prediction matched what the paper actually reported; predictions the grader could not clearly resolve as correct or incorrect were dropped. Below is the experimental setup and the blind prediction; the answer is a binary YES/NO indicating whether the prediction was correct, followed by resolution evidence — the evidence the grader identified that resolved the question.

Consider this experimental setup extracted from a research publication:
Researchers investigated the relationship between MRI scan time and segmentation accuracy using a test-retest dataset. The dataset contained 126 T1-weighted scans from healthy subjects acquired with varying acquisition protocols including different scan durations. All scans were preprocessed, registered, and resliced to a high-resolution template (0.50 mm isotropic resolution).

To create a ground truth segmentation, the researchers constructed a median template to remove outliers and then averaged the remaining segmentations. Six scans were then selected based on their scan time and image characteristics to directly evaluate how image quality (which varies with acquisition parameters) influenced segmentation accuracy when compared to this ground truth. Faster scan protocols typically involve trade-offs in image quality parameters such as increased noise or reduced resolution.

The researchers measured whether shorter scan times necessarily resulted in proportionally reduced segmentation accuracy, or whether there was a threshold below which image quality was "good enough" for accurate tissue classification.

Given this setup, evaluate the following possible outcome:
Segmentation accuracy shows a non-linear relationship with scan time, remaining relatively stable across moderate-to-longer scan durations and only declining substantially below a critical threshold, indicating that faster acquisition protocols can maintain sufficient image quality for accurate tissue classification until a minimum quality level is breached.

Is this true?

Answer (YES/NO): YES